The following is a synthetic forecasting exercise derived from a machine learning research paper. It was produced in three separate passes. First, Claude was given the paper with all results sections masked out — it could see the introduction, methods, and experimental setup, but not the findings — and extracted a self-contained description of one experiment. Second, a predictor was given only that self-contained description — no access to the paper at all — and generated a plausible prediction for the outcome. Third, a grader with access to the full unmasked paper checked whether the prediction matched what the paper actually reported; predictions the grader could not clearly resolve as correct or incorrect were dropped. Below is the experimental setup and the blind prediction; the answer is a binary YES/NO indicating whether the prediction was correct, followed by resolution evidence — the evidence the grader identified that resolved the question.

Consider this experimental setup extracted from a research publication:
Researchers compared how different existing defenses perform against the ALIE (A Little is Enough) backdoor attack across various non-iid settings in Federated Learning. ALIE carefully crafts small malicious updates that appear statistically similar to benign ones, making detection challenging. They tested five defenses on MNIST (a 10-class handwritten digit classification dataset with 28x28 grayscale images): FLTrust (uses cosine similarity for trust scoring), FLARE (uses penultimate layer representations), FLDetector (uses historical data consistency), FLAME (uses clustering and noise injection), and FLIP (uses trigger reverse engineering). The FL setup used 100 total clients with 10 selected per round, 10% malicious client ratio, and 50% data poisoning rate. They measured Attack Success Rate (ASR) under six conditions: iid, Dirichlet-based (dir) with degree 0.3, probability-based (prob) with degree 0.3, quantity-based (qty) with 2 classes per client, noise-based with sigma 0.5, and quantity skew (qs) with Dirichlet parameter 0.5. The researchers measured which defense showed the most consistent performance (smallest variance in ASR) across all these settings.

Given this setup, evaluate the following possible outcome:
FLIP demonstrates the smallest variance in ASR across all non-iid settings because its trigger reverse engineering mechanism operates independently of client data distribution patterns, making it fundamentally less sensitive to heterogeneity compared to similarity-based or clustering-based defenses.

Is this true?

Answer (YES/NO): NO